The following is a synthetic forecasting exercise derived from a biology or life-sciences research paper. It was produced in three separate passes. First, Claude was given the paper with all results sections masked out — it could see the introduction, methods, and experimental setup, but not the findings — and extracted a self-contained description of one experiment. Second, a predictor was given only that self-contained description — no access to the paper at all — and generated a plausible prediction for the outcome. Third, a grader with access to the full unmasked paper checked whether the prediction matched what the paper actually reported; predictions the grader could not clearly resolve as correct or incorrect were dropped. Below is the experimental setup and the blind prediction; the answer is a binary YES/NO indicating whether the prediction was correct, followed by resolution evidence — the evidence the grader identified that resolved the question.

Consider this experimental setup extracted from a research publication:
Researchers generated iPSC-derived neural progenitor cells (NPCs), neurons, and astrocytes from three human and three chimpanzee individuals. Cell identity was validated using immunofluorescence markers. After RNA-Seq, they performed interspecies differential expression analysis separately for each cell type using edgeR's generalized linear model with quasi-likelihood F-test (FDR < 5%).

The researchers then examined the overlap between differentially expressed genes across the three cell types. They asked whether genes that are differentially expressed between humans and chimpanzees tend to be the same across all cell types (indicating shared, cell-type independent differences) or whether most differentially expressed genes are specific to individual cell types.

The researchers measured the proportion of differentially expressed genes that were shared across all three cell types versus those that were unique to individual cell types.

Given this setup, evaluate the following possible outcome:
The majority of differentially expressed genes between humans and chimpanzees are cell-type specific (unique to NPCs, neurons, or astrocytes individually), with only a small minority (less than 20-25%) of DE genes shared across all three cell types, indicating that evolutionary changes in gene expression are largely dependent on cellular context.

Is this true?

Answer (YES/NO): YES